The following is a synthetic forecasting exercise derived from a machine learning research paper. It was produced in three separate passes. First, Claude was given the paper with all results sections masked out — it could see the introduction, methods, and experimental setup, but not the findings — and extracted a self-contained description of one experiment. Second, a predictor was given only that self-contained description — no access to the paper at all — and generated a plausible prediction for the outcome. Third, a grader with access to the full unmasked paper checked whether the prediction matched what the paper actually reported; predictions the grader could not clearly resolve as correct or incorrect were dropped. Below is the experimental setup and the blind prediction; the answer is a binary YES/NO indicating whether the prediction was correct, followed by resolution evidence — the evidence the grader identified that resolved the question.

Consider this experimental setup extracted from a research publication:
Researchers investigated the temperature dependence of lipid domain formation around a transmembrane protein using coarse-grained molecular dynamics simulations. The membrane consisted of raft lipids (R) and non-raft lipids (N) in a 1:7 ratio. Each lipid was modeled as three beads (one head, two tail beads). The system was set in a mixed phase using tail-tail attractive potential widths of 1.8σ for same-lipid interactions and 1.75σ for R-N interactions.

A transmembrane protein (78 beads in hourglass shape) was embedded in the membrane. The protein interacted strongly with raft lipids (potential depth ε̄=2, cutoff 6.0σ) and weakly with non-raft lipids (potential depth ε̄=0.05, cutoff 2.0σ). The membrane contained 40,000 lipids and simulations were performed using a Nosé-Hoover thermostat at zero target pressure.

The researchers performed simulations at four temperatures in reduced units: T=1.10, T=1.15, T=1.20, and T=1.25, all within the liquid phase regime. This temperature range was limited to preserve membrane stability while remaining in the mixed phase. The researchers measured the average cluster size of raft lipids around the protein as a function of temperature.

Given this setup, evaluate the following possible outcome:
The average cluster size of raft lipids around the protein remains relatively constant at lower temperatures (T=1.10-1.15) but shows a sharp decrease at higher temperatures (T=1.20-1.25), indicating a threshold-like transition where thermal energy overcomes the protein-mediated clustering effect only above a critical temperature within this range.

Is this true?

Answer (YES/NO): NO